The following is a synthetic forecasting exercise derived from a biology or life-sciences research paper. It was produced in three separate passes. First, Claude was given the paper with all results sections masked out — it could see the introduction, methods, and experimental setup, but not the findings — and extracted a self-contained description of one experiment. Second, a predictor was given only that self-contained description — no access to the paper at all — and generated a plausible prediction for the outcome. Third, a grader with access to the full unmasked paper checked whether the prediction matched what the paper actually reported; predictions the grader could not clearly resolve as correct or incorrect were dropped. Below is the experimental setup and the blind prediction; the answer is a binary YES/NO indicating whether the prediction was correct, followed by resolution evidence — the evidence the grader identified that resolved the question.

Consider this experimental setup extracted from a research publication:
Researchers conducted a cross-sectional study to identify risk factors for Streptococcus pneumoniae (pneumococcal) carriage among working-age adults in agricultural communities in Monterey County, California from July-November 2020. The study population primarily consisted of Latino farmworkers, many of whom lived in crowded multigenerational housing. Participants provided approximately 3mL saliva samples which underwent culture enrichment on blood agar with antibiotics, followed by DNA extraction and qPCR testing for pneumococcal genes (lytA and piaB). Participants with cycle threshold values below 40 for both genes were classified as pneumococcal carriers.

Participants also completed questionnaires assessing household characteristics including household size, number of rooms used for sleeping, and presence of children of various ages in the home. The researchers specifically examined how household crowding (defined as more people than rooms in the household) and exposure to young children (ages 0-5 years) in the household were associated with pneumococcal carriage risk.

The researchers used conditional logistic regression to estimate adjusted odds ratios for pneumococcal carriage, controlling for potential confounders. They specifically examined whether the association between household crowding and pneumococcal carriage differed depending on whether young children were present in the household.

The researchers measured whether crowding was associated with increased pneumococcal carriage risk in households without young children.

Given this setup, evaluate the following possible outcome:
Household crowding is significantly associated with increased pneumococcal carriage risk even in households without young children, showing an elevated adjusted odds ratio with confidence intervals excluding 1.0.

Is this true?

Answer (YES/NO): YES